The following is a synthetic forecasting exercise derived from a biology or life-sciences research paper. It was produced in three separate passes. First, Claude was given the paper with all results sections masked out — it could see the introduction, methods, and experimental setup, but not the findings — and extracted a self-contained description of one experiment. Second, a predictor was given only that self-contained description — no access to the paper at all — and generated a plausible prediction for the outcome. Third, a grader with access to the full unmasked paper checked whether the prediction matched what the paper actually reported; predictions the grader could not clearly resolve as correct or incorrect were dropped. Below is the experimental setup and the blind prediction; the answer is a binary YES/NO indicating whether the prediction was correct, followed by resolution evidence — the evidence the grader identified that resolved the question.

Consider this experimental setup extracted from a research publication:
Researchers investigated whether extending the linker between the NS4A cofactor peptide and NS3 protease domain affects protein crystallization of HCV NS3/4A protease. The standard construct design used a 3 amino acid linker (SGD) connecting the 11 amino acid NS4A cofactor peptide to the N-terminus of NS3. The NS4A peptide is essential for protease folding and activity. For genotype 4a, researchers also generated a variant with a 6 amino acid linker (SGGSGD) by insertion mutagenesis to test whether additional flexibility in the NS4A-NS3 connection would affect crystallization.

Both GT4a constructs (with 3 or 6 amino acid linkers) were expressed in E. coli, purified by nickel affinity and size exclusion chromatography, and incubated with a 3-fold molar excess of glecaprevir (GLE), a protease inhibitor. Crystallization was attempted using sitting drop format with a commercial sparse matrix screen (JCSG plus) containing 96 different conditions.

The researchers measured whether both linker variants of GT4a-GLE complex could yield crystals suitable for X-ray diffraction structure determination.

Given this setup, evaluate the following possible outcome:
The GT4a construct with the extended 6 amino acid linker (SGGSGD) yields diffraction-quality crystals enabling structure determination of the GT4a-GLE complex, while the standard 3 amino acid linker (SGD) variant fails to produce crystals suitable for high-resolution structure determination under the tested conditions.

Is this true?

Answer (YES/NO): NO